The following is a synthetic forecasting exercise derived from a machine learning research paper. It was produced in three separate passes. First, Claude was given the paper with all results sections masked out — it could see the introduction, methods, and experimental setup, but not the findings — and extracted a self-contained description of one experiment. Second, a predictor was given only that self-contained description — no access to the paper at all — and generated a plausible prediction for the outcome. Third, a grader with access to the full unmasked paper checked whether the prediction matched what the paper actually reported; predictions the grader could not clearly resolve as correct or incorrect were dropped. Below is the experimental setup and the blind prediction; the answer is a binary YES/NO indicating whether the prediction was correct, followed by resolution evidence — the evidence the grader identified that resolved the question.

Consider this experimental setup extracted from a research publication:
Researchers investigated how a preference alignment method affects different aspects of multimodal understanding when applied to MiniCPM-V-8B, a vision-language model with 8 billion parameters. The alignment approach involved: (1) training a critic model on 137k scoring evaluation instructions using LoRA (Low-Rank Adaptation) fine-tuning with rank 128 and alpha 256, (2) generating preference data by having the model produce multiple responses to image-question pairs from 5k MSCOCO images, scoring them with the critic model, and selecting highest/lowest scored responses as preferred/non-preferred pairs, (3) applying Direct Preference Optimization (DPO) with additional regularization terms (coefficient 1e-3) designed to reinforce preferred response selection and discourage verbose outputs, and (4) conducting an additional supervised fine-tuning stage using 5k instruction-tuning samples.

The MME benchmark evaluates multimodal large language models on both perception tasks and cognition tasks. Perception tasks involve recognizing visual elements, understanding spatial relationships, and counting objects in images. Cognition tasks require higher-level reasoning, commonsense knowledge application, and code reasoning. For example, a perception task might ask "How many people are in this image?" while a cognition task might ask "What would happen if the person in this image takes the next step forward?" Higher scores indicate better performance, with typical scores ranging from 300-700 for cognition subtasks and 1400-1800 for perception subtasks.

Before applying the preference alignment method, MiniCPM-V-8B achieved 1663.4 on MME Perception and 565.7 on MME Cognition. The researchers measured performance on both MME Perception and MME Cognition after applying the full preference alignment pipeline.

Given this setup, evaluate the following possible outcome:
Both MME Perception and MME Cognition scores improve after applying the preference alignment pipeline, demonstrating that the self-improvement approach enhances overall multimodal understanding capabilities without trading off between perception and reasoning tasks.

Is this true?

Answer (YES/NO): NO